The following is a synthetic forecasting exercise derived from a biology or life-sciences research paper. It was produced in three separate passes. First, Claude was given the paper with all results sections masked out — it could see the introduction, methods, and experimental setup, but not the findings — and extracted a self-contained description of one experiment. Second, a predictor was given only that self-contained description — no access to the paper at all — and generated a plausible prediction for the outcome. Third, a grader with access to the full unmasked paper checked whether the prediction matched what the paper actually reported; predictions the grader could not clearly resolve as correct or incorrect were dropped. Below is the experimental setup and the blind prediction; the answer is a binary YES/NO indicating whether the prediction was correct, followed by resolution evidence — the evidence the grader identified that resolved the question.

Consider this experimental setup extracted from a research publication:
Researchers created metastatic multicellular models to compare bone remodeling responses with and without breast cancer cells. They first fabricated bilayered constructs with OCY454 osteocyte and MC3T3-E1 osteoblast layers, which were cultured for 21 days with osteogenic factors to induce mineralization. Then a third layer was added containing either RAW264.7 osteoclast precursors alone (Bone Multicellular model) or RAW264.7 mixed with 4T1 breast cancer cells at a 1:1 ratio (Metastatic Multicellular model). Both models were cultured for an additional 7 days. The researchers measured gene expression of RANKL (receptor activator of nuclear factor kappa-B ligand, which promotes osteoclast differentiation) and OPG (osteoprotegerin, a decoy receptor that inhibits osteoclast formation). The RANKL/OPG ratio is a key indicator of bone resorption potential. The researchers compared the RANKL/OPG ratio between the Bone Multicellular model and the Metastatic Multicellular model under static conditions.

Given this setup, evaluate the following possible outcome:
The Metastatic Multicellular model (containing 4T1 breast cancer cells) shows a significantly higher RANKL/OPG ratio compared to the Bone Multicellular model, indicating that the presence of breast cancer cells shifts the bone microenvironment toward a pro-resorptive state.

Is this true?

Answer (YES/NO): YES